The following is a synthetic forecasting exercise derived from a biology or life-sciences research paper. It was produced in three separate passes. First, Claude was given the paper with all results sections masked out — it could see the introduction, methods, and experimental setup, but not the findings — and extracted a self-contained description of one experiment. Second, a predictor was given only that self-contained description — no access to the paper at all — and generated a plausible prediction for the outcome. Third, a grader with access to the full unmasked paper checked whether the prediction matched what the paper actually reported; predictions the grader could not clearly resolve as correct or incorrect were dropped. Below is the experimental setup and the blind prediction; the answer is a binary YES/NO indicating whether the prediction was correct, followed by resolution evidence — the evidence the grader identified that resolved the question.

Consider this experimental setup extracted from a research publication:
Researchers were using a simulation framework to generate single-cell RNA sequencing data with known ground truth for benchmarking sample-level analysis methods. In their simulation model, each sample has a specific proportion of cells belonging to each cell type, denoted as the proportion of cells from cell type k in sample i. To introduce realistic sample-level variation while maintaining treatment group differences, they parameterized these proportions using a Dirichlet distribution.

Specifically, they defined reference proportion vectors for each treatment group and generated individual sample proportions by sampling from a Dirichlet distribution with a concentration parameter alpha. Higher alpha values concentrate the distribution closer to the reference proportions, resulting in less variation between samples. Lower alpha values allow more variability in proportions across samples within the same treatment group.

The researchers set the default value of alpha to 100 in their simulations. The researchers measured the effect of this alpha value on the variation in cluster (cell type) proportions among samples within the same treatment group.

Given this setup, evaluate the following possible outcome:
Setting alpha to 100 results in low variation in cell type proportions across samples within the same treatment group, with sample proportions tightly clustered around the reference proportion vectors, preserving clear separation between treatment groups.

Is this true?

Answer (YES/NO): YES